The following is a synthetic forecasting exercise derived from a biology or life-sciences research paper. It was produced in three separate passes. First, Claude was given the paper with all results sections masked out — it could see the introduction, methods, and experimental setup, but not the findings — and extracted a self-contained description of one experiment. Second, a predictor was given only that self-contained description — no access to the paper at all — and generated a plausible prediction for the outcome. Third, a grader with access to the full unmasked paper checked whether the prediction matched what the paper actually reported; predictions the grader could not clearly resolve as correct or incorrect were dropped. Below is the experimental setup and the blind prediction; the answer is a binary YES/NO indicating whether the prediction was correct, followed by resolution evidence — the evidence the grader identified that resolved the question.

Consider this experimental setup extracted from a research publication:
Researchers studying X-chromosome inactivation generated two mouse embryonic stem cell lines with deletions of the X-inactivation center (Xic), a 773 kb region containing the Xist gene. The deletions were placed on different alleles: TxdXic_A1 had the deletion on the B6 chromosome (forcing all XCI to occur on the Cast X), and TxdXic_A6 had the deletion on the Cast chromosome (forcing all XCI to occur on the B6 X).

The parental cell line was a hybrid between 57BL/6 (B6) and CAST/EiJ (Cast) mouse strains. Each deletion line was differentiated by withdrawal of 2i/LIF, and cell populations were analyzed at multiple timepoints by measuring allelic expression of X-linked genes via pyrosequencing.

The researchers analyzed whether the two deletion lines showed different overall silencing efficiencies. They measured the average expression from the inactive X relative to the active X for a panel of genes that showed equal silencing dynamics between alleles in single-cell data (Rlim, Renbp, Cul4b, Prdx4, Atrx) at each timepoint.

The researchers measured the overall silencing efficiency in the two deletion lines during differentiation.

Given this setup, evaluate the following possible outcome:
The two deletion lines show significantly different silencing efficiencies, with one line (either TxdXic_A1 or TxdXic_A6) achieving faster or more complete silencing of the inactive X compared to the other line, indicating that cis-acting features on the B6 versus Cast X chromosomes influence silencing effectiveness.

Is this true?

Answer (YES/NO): YES